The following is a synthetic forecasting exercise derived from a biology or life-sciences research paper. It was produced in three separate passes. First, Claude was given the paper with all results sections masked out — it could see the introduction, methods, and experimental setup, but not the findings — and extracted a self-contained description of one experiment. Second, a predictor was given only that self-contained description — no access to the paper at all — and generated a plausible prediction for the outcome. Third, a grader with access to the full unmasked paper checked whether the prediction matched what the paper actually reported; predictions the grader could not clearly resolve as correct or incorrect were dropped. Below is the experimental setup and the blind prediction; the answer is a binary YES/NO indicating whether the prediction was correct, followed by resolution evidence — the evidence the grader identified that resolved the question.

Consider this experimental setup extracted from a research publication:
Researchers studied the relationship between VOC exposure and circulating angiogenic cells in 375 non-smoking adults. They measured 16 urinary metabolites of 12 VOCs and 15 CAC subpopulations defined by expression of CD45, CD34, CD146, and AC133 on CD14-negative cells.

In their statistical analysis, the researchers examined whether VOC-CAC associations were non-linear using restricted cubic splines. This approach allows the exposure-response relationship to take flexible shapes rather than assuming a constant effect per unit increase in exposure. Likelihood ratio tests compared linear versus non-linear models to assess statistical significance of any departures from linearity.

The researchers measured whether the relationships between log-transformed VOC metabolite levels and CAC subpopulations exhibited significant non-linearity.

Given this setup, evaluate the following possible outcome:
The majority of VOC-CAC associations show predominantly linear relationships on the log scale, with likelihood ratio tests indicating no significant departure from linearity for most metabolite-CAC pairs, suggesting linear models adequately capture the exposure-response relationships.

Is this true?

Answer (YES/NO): NO